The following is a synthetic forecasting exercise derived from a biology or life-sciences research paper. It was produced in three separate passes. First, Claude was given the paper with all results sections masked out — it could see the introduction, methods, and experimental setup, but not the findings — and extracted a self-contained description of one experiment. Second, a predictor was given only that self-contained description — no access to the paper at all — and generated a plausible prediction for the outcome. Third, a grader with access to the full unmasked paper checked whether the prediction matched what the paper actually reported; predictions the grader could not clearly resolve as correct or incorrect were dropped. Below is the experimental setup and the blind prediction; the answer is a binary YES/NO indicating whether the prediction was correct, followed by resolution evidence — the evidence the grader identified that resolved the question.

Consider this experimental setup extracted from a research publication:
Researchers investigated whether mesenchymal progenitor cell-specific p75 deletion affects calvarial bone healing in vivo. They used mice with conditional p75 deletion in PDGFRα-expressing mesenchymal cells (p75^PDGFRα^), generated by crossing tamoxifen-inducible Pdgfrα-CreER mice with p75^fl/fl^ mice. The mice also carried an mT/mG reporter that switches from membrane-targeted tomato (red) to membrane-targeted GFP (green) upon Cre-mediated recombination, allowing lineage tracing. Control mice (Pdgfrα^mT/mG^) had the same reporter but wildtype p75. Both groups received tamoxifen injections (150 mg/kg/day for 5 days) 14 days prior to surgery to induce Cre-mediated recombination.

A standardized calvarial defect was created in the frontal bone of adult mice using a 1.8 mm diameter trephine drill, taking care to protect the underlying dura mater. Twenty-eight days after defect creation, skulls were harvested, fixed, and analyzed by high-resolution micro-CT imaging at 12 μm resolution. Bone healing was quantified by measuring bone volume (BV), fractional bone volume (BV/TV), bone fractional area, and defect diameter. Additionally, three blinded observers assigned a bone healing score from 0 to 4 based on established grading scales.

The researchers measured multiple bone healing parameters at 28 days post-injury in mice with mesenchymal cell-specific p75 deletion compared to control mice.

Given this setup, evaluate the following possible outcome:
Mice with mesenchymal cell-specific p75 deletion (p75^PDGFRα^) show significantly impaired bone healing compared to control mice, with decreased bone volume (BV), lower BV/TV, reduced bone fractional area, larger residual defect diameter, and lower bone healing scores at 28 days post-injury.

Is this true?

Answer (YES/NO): YES